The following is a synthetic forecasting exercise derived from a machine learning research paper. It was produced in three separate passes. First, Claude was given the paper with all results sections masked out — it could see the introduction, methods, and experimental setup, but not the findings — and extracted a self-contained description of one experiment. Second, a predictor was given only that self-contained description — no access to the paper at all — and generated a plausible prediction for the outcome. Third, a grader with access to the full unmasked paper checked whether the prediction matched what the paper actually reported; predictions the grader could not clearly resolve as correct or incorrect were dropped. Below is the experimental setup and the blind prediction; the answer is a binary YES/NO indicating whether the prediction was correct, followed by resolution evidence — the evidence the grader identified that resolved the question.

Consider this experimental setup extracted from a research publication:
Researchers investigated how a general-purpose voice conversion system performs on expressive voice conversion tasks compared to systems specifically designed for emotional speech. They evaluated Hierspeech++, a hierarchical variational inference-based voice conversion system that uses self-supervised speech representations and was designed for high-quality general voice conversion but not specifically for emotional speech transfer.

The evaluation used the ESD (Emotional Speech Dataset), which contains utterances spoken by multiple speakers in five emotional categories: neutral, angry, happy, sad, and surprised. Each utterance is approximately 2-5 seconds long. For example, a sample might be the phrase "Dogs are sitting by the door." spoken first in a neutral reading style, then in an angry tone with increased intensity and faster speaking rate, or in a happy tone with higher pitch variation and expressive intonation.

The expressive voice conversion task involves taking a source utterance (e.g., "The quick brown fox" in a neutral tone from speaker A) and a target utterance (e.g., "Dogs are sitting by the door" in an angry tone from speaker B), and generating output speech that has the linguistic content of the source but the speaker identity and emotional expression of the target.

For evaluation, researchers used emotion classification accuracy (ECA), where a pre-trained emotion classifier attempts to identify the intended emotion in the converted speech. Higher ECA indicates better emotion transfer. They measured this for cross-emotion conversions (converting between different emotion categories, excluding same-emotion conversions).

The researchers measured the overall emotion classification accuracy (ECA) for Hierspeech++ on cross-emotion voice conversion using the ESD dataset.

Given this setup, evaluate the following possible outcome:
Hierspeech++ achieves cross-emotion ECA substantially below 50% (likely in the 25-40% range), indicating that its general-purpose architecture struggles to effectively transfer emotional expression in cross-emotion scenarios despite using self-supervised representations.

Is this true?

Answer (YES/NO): YES